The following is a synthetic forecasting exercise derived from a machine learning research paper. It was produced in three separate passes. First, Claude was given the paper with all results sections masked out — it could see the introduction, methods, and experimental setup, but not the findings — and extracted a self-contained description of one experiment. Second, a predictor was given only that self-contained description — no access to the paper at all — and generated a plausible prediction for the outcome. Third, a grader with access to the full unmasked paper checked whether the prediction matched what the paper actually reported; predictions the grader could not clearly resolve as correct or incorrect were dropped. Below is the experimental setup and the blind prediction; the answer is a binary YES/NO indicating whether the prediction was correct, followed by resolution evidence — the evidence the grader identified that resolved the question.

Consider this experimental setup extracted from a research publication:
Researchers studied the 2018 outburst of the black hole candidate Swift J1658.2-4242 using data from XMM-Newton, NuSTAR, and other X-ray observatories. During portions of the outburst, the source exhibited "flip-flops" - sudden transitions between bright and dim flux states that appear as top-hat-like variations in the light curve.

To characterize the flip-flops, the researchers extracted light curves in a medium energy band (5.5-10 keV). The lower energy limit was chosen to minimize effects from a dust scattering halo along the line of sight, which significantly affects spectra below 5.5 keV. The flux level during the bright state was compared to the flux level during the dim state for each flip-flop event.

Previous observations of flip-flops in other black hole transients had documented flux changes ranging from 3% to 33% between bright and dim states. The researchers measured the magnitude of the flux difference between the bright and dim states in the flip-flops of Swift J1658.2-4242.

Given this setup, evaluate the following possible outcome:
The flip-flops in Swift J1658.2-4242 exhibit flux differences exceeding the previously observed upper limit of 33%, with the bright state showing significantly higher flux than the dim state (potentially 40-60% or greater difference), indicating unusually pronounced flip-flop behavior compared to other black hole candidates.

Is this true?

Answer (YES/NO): YES